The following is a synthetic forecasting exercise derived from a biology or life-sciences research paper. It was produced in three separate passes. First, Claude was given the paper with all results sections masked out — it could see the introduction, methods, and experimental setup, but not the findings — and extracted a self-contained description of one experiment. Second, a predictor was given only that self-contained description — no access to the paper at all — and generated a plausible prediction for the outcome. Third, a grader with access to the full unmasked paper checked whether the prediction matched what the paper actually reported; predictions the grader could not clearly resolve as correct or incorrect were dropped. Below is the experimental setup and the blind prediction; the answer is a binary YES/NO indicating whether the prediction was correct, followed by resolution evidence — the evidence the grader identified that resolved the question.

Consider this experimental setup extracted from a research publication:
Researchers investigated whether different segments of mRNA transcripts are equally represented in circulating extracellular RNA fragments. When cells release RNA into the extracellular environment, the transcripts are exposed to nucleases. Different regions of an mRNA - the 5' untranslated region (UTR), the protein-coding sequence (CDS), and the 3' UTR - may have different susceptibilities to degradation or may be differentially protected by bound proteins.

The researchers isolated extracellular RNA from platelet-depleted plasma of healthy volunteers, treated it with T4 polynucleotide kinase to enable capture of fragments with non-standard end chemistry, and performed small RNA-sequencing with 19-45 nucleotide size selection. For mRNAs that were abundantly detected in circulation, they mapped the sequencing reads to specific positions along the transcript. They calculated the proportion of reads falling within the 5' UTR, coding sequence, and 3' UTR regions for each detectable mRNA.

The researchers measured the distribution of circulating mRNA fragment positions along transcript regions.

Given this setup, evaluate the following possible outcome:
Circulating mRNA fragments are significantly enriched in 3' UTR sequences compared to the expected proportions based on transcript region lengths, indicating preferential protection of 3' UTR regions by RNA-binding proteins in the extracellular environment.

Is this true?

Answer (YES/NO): NO